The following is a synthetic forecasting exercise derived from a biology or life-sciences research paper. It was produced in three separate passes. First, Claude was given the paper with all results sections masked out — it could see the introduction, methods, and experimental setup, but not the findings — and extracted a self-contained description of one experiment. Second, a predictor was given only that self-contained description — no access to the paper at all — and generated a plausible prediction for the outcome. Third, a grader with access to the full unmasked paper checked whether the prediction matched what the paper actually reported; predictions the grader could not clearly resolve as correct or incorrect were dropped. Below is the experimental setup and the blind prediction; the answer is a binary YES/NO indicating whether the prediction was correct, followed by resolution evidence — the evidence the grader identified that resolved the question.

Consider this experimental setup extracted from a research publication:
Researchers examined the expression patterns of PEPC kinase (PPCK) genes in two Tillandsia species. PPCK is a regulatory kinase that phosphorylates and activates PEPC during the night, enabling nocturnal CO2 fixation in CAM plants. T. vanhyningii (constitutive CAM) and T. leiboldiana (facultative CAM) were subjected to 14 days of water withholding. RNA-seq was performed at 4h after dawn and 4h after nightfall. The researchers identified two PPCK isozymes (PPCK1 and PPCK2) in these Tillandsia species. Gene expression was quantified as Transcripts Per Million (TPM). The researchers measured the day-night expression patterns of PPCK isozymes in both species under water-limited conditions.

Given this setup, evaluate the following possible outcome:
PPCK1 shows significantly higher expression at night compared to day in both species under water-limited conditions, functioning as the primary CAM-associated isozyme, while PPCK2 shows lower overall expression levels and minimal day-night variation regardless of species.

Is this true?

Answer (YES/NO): NO